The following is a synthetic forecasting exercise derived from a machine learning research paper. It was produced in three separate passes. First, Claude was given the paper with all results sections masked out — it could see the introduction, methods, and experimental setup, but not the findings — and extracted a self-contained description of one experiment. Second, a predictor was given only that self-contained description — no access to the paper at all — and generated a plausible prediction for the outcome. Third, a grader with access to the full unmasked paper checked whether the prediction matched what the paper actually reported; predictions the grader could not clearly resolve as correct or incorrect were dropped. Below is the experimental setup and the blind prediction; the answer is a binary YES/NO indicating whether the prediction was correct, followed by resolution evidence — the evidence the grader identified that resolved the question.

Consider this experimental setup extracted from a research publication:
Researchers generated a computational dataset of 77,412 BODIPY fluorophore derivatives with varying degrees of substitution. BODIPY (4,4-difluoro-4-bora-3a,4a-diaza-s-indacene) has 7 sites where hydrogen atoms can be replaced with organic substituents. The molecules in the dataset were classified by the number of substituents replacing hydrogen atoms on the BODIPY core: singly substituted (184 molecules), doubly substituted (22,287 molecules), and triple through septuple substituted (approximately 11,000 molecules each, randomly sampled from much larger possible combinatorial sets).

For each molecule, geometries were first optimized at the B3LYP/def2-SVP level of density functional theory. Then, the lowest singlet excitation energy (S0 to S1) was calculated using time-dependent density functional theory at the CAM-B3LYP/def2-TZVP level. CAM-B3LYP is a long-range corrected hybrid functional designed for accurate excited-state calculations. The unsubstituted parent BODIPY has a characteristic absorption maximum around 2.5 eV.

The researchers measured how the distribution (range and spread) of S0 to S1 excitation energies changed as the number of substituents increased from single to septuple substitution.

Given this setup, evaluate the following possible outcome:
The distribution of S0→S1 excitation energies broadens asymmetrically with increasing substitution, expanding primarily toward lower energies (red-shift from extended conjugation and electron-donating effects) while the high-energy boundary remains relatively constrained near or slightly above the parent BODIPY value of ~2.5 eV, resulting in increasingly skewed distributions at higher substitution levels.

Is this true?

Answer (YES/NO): NO